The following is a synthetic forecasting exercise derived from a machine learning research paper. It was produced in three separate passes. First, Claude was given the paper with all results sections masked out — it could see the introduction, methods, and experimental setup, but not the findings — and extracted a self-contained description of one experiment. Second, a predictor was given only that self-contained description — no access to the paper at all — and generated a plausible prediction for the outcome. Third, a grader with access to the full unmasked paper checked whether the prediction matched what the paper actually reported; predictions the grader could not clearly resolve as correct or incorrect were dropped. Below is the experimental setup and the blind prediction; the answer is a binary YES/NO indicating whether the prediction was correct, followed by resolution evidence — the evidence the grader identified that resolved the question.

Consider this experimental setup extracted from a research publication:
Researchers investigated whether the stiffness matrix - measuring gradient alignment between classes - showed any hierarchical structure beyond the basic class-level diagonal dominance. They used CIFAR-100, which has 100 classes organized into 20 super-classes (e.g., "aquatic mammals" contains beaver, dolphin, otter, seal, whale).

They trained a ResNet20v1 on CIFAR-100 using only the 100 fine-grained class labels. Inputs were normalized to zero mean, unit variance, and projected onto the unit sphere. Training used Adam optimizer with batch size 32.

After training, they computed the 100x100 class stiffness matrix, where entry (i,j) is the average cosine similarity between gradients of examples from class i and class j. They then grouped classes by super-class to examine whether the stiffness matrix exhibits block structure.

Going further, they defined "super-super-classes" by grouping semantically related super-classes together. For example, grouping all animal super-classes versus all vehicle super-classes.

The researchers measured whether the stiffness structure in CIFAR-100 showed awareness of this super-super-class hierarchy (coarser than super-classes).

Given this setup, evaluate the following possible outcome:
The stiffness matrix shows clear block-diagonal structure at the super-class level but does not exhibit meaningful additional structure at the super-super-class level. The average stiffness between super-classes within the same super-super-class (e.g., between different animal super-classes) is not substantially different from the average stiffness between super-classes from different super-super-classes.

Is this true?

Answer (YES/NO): NO